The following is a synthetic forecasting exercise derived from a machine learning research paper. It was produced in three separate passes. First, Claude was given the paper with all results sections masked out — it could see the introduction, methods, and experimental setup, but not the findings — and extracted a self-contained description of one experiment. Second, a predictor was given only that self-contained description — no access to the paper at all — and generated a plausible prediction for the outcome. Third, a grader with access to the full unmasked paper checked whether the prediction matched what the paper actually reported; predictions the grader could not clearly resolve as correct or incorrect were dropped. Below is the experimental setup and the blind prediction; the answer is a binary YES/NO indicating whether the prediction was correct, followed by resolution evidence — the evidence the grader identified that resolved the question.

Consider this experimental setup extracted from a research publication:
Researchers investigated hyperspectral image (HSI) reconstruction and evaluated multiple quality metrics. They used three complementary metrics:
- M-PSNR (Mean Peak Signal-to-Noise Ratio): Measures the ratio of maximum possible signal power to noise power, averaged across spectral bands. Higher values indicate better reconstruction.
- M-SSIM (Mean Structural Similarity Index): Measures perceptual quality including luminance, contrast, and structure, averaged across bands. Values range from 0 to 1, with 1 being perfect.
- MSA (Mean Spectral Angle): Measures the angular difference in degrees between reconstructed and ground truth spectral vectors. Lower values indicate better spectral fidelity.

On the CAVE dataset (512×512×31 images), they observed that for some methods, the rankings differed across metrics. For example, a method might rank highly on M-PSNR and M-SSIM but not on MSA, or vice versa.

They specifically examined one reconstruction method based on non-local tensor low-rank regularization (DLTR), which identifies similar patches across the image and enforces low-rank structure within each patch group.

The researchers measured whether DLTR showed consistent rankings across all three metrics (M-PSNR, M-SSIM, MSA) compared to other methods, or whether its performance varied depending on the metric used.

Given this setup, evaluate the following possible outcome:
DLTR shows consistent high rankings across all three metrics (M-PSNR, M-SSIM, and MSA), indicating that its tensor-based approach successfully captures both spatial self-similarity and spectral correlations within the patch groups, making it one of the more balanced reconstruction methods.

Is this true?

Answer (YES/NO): NO